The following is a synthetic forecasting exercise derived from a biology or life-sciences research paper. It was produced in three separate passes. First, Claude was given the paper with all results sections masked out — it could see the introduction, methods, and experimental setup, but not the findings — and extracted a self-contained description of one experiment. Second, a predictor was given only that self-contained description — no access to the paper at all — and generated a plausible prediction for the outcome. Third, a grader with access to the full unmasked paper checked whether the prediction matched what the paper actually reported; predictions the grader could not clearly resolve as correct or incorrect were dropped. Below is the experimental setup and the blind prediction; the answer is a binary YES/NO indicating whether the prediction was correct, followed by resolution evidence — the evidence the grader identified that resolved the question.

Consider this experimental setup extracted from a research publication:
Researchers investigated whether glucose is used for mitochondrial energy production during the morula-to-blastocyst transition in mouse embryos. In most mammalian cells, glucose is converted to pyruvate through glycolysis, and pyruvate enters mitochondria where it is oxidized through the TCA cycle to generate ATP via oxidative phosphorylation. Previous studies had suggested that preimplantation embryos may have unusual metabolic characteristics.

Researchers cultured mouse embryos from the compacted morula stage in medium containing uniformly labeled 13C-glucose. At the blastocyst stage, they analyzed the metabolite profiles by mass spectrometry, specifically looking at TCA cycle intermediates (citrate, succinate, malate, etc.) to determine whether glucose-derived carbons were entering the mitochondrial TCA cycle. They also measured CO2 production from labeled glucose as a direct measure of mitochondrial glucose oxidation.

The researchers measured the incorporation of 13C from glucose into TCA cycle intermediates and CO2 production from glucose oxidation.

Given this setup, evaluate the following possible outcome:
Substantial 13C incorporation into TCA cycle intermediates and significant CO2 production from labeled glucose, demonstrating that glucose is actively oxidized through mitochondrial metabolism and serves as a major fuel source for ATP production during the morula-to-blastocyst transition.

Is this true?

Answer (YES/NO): NO